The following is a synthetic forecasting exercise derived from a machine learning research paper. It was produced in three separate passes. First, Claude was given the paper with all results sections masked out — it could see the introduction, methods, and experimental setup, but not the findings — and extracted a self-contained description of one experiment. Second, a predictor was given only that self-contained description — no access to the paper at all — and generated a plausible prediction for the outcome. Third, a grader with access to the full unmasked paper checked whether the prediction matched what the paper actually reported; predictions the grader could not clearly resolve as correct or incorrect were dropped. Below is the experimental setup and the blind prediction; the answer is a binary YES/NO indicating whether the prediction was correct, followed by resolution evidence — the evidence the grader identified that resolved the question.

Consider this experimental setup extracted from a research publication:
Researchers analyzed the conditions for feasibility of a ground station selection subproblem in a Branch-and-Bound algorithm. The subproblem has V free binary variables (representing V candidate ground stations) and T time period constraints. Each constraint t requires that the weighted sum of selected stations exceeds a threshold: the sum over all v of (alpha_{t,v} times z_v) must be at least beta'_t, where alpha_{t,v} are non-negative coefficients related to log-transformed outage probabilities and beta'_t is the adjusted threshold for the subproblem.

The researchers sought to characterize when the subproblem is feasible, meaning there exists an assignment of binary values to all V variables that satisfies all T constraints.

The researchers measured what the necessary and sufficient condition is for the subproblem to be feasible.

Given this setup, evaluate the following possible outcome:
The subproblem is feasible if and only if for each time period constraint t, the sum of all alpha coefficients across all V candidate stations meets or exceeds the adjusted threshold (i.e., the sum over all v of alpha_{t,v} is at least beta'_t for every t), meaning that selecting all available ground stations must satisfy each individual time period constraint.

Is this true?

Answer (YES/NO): YES